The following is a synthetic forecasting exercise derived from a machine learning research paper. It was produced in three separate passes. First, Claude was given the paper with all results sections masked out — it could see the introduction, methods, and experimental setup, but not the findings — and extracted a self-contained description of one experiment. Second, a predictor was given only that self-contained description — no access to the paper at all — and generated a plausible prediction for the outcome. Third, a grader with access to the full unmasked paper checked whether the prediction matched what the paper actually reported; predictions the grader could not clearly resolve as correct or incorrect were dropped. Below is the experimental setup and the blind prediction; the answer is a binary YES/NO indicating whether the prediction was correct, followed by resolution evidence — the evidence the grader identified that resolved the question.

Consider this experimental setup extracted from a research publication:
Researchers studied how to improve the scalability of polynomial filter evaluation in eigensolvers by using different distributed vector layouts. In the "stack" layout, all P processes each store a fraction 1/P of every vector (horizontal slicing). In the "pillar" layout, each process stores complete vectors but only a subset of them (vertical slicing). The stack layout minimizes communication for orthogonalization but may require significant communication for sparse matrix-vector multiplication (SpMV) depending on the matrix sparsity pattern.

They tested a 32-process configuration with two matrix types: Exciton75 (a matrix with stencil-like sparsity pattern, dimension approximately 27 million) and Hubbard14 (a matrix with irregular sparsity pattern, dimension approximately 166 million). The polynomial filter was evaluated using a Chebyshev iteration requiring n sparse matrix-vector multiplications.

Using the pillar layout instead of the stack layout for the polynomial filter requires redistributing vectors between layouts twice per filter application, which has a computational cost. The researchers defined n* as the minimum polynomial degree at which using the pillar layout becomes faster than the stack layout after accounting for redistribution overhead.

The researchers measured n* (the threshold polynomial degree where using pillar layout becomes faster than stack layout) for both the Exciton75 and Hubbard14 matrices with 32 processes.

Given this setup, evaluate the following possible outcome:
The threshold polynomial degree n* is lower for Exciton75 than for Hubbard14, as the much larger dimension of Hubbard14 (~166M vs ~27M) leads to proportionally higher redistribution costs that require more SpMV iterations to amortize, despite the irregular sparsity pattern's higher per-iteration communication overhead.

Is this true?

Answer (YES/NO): NO